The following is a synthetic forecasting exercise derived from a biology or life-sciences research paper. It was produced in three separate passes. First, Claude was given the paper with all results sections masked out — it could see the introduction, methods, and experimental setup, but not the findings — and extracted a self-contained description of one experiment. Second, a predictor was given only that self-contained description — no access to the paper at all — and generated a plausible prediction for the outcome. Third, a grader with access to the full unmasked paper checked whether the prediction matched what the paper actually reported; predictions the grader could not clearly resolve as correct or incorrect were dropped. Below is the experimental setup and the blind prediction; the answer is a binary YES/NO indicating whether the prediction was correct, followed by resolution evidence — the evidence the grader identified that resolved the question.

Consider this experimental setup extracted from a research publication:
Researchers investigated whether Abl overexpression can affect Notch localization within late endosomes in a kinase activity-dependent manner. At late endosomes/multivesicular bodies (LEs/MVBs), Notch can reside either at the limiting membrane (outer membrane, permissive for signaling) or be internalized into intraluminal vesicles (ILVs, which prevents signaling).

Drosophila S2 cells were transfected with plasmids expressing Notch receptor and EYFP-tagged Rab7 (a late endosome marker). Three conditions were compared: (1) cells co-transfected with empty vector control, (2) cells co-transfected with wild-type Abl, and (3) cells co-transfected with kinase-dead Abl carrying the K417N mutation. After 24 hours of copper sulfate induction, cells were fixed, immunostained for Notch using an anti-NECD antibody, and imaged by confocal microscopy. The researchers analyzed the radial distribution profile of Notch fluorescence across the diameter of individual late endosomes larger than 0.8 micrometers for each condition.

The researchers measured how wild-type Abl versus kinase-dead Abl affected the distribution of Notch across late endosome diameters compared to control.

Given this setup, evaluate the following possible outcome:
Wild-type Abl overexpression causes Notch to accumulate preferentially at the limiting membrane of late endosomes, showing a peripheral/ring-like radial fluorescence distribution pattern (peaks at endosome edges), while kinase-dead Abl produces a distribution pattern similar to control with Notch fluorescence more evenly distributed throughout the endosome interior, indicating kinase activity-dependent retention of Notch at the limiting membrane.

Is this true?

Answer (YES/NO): NO